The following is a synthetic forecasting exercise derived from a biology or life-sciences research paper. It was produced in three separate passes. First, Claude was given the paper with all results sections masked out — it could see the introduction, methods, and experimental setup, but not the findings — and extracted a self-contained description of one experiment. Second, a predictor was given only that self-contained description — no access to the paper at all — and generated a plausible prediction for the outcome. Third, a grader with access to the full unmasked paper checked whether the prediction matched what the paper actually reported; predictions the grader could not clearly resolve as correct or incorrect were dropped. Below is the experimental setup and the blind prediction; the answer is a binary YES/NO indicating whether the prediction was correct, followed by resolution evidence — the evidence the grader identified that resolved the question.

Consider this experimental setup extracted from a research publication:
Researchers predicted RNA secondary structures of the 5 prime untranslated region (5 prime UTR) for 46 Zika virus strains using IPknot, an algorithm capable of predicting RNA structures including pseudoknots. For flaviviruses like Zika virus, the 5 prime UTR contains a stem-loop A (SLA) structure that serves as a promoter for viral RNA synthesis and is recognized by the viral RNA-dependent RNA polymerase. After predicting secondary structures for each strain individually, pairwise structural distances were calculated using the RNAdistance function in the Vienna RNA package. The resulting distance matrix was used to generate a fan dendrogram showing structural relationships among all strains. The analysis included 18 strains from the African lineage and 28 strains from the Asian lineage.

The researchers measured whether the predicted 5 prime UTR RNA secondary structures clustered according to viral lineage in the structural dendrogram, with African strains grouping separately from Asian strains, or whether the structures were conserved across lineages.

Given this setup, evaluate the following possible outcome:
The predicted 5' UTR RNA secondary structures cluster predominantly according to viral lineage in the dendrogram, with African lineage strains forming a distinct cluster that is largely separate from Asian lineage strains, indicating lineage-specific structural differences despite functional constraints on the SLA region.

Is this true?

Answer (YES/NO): YES